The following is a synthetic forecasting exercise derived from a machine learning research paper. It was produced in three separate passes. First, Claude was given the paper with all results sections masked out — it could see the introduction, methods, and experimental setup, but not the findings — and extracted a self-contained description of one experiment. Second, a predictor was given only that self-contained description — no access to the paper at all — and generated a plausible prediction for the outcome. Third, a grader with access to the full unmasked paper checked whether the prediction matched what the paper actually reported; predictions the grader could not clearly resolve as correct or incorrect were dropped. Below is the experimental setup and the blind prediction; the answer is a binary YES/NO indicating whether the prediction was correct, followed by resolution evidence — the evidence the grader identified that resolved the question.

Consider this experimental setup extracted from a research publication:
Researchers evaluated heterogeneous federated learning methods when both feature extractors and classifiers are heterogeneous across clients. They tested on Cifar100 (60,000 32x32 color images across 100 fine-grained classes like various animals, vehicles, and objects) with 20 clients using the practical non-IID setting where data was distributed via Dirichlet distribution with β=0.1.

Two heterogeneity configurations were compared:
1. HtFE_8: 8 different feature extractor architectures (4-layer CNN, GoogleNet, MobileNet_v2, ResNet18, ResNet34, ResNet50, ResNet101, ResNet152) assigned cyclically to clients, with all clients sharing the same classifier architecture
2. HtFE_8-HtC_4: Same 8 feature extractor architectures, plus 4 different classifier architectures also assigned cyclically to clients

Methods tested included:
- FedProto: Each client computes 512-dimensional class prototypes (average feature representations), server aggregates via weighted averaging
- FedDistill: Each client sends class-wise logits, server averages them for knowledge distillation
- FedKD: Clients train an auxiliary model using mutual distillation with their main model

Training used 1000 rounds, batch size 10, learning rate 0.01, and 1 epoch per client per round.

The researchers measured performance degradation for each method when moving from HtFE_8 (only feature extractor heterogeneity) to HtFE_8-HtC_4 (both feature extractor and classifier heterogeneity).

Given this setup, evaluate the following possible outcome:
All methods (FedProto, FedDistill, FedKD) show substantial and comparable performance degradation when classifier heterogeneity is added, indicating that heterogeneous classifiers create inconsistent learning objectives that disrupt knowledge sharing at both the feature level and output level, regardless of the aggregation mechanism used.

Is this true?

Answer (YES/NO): NO